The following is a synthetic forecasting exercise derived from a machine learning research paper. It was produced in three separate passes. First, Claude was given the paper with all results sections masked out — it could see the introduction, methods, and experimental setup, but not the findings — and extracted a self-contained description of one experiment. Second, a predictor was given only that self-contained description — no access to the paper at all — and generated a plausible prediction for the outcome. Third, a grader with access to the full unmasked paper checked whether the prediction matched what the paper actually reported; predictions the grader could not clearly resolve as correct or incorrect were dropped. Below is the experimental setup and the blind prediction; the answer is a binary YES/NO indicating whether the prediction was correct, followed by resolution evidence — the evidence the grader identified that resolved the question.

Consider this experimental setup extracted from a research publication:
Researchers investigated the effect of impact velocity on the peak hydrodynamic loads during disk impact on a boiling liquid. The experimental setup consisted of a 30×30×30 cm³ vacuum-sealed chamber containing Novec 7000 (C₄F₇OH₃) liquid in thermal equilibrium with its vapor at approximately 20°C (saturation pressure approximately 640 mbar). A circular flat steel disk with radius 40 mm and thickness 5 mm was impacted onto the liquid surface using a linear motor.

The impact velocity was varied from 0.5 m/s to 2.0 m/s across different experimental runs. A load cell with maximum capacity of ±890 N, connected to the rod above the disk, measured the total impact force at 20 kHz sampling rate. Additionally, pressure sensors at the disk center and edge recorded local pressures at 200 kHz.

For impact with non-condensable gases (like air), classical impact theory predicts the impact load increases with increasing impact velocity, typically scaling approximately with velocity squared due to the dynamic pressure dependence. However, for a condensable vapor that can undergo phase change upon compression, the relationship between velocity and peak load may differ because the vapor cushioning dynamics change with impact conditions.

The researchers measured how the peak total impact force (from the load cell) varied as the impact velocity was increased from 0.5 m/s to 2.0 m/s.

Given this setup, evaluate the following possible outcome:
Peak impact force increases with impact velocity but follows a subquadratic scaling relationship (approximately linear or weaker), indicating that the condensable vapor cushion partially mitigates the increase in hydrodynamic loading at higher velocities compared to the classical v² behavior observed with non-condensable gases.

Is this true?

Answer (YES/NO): NO